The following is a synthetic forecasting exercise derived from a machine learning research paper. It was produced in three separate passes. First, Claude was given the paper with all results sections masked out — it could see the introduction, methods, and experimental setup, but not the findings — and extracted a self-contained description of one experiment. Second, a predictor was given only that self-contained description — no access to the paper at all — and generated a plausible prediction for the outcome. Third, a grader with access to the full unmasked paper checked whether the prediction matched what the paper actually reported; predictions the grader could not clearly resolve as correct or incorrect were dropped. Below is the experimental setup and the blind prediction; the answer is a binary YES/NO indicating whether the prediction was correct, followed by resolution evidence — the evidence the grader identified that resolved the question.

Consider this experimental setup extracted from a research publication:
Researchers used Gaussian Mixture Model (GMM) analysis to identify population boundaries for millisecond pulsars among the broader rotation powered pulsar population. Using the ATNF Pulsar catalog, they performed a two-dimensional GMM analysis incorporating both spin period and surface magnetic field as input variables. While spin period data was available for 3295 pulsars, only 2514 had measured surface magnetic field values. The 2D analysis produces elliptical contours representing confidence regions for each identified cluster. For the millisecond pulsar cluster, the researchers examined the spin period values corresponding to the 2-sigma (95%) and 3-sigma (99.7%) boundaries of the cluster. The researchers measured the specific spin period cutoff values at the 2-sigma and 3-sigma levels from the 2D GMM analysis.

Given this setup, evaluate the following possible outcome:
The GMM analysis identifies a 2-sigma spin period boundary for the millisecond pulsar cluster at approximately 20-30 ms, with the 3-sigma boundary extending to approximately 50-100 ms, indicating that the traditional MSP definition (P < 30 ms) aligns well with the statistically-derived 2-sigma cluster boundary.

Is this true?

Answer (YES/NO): NO